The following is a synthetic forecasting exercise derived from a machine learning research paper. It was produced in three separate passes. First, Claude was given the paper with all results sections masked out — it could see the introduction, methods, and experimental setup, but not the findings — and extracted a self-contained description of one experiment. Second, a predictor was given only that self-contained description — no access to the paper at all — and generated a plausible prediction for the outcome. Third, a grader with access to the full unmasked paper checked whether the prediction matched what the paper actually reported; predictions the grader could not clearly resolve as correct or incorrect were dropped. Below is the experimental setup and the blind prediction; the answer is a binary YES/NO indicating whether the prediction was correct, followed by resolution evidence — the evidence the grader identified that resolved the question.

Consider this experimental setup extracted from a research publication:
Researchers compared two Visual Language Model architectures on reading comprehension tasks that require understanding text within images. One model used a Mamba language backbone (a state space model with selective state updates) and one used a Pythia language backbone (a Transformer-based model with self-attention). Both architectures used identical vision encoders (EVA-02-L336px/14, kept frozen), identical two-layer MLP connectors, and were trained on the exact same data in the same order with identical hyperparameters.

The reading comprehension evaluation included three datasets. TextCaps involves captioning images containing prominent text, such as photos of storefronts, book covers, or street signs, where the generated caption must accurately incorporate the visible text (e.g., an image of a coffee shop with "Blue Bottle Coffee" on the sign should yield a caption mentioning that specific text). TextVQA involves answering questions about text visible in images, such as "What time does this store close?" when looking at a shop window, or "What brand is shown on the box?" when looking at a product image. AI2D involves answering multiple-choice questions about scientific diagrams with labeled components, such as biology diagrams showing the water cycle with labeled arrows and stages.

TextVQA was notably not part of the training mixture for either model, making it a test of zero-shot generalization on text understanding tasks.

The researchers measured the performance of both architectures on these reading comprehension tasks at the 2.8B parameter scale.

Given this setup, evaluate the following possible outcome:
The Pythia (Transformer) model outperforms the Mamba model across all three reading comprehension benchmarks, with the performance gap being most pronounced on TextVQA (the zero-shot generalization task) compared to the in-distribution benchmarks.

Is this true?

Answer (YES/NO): NO